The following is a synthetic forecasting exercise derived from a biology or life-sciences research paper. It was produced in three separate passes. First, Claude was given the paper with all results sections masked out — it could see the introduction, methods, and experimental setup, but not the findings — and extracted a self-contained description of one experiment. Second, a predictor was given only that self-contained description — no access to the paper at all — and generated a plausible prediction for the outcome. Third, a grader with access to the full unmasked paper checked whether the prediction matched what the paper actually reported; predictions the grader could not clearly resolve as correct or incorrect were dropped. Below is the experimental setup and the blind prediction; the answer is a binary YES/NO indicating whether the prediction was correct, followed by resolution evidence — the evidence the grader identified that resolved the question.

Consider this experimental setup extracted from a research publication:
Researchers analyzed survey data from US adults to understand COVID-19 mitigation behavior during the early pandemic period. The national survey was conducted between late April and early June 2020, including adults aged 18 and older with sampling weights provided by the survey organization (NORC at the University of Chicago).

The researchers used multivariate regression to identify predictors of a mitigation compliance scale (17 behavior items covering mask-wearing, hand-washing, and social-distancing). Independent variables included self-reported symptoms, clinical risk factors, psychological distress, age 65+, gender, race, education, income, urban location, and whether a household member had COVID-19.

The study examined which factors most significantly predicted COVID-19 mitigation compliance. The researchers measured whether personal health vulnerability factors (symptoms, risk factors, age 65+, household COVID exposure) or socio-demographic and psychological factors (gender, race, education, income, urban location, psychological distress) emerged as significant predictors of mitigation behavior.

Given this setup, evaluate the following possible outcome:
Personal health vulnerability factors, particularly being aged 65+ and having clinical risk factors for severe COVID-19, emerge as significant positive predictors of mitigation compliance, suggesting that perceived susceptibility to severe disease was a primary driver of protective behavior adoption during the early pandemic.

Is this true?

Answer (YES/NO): NO